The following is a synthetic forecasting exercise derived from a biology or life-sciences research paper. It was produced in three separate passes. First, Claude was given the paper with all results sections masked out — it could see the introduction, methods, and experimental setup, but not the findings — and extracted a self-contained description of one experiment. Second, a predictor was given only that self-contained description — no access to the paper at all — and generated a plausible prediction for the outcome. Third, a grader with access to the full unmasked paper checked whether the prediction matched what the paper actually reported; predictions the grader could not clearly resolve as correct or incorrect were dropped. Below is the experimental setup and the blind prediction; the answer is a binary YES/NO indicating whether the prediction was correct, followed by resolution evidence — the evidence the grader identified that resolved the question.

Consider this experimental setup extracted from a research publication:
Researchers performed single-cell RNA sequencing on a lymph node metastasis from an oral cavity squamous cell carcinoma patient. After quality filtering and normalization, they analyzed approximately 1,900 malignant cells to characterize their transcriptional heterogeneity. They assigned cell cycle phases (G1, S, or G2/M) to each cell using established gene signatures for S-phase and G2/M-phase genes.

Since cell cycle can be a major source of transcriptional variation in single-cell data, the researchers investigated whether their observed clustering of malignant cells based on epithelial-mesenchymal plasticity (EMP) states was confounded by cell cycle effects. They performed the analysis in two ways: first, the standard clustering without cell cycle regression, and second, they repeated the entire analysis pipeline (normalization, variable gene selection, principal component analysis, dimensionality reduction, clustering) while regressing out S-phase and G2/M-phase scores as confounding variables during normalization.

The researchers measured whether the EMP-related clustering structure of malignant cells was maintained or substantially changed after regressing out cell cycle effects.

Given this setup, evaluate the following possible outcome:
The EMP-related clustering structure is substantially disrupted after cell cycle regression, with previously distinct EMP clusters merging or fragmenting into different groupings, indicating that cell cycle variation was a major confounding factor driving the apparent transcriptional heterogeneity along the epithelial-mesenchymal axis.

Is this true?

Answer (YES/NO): NO